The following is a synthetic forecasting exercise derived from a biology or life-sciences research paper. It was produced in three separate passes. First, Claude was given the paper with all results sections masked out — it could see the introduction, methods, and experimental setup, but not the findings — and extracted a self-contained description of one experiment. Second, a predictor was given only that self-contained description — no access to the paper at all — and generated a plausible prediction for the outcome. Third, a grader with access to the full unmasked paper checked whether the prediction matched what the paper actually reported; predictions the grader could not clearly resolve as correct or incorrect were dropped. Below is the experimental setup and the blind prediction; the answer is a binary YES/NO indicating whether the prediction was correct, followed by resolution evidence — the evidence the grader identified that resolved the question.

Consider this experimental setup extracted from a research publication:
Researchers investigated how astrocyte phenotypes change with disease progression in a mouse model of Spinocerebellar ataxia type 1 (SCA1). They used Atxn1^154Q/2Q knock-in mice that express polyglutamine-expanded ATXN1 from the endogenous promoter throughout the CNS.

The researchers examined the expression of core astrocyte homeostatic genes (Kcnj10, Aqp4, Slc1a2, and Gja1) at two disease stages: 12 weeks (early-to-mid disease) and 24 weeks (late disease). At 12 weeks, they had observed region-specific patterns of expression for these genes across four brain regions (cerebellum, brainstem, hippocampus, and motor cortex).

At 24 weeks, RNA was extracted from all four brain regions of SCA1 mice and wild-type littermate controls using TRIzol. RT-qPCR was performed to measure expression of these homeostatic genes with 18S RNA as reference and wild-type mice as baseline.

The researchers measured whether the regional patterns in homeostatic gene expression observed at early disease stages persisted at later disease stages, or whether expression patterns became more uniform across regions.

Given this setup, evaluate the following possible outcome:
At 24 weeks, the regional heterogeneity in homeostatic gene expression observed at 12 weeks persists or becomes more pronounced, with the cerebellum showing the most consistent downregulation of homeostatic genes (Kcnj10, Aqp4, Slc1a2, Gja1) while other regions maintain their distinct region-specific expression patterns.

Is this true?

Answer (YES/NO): NO